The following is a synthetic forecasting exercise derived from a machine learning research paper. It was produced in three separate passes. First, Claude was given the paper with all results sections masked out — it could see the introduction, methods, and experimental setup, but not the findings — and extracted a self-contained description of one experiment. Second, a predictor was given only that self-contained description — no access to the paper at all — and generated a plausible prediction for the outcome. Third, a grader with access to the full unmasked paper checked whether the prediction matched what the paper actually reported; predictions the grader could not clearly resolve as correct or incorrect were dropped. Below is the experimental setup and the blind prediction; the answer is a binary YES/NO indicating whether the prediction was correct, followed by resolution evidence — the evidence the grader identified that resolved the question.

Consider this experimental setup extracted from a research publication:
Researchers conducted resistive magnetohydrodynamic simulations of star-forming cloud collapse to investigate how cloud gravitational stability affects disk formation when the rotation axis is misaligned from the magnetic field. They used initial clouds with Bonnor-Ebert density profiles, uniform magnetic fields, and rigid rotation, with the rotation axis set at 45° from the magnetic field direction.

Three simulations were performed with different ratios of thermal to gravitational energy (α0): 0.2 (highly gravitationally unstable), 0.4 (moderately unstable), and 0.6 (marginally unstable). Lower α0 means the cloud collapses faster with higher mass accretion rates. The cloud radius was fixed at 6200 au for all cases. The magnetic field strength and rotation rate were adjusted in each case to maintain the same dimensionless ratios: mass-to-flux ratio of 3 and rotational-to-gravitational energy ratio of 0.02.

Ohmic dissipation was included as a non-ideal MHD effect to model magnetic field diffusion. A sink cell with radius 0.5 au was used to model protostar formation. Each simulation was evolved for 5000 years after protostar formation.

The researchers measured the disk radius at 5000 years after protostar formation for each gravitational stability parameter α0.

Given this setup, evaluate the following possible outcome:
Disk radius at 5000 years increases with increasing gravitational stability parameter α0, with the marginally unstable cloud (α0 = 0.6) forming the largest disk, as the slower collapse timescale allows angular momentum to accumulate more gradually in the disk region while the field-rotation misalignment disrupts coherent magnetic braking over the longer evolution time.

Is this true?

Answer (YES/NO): NO